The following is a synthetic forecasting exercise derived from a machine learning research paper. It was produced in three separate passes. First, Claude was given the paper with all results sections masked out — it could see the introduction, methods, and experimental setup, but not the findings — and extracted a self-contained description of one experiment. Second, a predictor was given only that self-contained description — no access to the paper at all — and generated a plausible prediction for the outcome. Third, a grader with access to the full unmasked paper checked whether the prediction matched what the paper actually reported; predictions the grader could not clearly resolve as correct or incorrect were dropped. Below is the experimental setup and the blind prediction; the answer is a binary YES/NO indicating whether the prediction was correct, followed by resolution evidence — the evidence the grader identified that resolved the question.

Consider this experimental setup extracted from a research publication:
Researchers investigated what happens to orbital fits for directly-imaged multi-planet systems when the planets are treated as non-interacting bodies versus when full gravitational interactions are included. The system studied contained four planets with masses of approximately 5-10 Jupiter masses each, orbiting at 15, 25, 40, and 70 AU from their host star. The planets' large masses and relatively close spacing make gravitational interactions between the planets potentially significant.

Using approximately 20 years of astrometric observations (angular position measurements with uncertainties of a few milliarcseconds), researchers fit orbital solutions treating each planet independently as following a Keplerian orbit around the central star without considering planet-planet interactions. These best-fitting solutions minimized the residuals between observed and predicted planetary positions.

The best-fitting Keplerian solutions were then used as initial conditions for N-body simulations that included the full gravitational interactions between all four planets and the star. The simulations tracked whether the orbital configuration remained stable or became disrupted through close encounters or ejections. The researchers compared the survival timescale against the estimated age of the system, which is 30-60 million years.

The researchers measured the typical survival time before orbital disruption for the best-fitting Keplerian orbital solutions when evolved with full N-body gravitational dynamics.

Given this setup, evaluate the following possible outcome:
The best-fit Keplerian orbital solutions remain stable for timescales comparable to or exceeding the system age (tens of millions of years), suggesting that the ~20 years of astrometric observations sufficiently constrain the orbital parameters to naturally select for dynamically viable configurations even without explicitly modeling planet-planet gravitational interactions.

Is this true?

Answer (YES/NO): NO